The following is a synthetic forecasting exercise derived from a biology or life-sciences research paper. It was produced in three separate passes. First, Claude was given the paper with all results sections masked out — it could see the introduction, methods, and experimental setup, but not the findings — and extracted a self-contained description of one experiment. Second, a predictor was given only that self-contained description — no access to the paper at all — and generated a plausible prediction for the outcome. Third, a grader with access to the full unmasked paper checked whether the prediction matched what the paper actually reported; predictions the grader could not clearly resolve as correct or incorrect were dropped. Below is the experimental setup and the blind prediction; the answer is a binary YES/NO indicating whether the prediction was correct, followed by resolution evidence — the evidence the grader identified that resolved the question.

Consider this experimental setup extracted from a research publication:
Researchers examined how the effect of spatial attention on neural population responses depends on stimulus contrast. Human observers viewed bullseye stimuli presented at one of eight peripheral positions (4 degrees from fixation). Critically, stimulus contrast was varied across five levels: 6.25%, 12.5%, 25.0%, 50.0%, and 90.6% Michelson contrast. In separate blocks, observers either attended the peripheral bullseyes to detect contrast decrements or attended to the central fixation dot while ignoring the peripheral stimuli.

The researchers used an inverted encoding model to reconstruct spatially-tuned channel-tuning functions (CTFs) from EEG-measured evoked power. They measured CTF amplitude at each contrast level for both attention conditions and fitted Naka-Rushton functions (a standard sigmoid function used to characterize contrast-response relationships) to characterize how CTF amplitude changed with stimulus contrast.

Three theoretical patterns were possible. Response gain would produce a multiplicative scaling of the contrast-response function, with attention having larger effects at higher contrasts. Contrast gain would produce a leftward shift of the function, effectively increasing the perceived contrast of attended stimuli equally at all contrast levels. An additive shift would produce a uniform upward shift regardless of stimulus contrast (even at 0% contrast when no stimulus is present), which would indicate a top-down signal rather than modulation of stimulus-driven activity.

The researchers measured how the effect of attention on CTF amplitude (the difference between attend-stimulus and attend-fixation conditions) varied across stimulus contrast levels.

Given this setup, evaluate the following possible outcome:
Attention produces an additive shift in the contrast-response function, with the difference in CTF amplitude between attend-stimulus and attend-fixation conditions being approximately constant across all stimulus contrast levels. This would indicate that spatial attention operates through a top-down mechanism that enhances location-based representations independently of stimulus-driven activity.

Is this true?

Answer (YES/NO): NO